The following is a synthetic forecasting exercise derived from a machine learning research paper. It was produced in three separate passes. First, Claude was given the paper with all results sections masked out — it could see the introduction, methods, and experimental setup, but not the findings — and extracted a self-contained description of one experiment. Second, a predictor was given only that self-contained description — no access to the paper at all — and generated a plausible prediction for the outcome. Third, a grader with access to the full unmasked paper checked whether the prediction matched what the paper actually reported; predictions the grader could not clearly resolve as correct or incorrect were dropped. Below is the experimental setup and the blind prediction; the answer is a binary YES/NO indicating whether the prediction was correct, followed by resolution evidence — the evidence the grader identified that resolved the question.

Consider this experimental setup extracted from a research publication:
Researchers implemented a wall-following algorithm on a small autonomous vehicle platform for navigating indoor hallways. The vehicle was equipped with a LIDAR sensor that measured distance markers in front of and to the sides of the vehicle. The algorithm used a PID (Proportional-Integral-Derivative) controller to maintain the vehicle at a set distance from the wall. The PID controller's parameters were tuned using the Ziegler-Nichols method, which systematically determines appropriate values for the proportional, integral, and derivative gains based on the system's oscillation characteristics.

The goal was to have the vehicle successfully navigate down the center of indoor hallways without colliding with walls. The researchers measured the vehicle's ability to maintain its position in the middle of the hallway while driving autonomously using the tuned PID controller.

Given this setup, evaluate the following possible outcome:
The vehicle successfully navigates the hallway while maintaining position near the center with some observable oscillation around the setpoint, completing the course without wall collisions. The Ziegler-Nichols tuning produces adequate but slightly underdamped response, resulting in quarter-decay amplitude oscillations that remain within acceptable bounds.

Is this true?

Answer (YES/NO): NO